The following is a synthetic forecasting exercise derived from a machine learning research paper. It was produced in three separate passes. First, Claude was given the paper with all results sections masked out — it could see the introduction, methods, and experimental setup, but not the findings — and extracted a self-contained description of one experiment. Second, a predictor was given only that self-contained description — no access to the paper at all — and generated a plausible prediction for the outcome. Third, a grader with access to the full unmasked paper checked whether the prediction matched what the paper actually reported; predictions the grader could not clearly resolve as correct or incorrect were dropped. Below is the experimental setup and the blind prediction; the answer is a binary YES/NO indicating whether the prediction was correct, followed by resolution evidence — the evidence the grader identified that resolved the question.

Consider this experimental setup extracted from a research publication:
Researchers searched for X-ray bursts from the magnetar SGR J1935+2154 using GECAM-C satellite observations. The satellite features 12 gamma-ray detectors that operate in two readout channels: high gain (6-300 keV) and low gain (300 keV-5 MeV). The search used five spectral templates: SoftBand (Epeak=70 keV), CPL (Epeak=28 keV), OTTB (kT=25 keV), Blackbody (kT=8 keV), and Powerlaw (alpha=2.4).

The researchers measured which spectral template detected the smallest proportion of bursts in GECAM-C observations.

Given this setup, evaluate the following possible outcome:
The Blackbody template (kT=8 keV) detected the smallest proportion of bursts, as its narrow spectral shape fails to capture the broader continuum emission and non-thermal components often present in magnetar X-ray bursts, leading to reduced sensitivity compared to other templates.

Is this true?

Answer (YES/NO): NO